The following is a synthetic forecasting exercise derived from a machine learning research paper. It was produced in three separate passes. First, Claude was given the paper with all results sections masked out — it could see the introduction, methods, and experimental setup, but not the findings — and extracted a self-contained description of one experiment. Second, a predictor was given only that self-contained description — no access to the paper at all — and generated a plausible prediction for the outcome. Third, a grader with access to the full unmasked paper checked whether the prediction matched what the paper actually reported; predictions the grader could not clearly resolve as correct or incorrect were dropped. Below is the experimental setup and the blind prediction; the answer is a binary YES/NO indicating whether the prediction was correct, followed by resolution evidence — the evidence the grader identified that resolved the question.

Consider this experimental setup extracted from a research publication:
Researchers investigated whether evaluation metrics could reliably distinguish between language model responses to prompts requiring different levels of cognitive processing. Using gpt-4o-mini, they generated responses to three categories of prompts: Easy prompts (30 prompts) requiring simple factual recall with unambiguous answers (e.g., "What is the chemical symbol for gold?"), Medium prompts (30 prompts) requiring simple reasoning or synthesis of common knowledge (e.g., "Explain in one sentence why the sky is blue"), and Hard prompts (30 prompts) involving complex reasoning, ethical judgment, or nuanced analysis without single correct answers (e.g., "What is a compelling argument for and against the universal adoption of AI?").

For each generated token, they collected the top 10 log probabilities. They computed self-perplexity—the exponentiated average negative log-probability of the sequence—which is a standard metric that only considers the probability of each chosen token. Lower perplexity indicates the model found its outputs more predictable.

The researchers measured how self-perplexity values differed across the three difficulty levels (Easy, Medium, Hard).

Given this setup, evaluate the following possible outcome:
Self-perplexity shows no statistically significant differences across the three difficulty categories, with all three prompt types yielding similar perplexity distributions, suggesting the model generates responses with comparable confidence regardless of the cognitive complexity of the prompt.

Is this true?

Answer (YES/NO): NO